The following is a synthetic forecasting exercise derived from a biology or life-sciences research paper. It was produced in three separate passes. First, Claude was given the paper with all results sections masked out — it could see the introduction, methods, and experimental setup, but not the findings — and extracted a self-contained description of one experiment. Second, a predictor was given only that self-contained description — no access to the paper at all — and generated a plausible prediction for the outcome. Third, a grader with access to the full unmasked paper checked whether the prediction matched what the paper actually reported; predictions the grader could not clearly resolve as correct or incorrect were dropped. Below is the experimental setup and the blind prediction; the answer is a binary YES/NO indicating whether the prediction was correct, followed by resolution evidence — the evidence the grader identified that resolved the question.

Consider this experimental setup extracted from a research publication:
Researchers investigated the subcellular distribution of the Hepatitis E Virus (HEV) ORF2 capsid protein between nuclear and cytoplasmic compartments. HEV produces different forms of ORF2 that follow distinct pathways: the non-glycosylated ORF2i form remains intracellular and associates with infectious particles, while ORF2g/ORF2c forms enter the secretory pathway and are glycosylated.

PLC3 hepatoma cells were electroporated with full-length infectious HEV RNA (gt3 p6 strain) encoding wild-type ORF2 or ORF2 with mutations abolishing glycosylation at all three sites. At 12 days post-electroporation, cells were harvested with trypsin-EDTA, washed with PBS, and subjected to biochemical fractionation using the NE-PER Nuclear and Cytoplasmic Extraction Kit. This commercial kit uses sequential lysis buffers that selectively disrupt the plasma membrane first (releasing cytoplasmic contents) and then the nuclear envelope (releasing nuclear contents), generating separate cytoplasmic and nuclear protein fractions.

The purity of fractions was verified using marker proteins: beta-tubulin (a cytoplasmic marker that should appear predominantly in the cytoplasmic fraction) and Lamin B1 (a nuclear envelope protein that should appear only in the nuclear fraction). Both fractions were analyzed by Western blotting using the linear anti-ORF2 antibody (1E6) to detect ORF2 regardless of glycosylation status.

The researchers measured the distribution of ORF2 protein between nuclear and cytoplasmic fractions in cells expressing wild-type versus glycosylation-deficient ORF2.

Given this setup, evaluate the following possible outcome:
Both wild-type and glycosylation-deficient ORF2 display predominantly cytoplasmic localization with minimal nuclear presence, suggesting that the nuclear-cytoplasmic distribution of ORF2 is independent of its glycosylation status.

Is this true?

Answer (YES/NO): NO